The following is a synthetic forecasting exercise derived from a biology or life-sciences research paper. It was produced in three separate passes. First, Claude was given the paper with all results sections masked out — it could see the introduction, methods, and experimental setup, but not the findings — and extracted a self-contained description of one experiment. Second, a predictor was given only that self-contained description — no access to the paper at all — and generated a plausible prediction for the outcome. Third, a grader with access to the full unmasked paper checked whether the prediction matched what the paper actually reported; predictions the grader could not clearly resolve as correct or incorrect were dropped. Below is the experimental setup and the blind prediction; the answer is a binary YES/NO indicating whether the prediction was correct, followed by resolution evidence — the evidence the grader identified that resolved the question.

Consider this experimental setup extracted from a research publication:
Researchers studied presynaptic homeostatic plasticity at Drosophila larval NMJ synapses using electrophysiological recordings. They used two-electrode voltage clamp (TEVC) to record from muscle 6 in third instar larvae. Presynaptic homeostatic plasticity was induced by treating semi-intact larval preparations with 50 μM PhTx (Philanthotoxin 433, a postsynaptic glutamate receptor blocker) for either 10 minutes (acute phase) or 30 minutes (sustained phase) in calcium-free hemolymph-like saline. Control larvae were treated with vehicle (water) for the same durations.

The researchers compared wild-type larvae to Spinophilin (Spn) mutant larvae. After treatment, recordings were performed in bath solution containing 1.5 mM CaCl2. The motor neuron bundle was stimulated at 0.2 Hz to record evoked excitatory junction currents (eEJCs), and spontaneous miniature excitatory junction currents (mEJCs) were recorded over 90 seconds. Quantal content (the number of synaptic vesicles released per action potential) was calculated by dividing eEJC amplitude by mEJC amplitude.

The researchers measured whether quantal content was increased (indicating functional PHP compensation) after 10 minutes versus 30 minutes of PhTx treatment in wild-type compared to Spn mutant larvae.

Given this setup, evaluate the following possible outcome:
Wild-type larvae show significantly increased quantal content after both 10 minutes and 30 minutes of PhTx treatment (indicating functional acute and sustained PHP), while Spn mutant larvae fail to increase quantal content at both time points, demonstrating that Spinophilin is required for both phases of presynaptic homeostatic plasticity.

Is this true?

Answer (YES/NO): NO